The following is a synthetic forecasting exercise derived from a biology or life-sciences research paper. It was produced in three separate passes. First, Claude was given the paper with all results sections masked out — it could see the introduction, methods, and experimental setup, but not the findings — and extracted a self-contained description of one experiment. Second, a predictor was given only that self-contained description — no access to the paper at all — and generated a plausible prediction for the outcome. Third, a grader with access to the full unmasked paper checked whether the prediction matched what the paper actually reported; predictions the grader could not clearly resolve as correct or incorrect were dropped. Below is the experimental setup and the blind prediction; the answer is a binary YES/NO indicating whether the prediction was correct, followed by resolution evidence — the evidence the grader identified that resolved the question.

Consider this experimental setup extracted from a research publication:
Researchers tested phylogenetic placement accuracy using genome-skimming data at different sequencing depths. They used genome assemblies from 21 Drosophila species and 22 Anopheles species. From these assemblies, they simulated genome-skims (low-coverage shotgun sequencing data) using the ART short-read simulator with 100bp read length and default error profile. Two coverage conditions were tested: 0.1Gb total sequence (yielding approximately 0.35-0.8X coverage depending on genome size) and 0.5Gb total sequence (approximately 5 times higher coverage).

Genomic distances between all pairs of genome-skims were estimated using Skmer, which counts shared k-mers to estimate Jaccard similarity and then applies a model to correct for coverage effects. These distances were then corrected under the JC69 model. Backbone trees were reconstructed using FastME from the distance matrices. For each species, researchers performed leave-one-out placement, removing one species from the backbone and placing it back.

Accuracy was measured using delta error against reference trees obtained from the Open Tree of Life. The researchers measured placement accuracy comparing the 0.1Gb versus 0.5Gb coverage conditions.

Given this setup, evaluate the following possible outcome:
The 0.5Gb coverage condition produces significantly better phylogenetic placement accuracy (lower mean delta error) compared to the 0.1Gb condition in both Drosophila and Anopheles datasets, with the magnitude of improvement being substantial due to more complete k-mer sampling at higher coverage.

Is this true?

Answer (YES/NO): NO